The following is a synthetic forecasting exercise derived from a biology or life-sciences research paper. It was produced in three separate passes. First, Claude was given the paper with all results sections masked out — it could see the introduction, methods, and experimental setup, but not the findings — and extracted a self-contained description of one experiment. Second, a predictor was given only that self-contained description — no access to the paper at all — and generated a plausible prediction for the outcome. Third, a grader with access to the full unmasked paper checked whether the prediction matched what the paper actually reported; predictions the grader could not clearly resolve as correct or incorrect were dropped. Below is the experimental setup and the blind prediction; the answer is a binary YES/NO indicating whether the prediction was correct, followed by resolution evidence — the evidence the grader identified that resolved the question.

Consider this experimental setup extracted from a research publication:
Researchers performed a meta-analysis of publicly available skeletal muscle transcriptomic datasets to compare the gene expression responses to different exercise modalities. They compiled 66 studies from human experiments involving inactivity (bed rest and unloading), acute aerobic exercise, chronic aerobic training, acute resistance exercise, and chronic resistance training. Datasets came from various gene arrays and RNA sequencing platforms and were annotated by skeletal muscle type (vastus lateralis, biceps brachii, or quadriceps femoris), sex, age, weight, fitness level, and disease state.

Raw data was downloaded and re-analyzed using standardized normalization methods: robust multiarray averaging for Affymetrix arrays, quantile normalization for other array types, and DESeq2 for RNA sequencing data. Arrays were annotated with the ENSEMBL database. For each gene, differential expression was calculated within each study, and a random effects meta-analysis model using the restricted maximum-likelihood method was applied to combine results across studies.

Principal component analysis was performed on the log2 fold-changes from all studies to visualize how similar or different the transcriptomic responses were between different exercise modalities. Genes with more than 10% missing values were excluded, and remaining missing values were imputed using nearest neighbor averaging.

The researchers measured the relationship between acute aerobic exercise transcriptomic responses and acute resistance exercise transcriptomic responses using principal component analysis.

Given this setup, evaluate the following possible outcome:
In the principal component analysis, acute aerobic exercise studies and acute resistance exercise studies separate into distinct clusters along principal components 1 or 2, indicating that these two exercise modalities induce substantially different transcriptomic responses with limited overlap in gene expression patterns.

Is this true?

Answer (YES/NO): NO